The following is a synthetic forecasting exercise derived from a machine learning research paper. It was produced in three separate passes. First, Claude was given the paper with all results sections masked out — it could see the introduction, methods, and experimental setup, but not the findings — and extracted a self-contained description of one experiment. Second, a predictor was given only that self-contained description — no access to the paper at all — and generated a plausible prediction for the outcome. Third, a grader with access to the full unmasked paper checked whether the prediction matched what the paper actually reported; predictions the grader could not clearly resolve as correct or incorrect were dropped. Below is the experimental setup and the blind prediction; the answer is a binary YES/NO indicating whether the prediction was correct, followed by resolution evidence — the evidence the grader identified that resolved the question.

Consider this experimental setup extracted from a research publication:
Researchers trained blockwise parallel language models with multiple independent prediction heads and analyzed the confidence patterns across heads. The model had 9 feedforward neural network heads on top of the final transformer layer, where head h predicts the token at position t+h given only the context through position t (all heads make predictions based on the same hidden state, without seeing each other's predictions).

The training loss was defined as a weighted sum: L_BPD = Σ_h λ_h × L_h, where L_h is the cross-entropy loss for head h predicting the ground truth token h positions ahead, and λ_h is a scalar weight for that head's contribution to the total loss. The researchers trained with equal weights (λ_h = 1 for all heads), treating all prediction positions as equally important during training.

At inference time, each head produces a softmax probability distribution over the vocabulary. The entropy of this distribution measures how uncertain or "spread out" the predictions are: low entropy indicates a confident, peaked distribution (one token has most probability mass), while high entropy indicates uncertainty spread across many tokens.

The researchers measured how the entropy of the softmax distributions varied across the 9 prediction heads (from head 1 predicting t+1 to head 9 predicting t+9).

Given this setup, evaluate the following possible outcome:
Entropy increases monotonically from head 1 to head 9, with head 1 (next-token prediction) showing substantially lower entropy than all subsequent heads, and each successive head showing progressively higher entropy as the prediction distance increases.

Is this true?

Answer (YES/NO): NO